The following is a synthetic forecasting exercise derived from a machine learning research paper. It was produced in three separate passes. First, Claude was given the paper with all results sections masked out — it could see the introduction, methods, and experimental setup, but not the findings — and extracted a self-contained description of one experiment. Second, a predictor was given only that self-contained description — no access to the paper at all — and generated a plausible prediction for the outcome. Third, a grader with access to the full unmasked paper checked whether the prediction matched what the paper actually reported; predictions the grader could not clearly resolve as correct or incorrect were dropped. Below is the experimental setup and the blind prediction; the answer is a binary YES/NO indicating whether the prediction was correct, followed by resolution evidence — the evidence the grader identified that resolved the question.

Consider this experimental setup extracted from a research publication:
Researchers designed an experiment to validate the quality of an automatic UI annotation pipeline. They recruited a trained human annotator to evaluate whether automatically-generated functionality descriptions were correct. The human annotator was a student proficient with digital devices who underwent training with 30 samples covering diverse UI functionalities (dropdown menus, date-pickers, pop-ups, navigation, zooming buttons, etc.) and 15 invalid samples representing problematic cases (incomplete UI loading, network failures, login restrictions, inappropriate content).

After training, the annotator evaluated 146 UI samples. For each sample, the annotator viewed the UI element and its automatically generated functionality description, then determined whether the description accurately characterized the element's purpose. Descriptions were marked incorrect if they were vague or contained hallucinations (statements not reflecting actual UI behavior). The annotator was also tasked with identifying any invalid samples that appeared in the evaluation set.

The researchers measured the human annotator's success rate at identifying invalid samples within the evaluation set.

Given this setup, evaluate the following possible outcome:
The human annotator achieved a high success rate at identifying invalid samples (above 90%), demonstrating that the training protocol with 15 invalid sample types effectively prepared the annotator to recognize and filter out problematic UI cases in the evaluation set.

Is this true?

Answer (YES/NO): YES